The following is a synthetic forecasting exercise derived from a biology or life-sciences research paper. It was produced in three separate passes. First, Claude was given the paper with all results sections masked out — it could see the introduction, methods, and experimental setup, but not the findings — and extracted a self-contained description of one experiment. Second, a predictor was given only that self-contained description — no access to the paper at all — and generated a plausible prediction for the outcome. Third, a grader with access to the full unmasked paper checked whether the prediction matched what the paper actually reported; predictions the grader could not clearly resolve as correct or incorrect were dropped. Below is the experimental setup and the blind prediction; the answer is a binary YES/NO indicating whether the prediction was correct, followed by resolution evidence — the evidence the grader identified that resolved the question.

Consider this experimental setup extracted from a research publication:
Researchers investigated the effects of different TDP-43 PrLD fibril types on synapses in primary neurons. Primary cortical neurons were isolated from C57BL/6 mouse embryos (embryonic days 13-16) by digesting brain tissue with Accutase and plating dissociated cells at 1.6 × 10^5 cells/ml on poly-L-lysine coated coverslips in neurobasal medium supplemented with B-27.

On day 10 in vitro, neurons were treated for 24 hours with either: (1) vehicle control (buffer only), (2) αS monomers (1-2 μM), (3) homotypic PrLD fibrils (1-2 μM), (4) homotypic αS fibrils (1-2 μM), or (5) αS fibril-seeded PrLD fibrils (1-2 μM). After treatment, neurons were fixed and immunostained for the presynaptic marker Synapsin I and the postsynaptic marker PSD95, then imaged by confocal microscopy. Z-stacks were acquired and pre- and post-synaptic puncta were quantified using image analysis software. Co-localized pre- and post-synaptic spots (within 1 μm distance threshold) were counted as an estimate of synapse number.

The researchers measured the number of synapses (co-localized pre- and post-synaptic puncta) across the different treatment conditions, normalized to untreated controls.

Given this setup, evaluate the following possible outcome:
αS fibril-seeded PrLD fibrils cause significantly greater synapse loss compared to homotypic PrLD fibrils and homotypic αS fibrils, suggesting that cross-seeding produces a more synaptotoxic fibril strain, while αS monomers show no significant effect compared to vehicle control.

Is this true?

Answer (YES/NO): NO